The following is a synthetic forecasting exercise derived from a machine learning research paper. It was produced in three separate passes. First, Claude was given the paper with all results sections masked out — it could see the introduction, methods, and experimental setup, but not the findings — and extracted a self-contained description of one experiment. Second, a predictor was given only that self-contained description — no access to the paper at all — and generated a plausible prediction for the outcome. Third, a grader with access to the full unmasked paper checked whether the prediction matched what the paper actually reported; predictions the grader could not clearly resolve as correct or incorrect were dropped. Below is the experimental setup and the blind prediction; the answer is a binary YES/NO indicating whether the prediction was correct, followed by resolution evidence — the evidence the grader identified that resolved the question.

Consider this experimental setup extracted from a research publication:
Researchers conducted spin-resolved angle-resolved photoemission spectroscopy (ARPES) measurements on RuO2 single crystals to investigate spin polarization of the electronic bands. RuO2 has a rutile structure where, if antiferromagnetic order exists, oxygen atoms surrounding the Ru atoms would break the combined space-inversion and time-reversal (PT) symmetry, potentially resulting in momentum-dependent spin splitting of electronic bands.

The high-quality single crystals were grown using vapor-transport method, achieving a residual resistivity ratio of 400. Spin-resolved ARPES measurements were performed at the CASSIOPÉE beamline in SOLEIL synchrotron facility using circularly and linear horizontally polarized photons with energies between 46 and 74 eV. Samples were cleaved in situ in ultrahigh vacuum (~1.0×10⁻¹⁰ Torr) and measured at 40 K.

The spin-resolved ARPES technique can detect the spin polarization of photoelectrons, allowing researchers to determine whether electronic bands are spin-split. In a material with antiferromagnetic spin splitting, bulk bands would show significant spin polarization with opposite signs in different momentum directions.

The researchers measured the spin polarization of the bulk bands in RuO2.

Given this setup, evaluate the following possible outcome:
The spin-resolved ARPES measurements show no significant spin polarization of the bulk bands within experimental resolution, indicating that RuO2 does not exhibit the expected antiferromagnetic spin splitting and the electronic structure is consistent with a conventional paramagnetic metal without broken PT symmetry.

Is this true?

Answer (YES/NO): YES